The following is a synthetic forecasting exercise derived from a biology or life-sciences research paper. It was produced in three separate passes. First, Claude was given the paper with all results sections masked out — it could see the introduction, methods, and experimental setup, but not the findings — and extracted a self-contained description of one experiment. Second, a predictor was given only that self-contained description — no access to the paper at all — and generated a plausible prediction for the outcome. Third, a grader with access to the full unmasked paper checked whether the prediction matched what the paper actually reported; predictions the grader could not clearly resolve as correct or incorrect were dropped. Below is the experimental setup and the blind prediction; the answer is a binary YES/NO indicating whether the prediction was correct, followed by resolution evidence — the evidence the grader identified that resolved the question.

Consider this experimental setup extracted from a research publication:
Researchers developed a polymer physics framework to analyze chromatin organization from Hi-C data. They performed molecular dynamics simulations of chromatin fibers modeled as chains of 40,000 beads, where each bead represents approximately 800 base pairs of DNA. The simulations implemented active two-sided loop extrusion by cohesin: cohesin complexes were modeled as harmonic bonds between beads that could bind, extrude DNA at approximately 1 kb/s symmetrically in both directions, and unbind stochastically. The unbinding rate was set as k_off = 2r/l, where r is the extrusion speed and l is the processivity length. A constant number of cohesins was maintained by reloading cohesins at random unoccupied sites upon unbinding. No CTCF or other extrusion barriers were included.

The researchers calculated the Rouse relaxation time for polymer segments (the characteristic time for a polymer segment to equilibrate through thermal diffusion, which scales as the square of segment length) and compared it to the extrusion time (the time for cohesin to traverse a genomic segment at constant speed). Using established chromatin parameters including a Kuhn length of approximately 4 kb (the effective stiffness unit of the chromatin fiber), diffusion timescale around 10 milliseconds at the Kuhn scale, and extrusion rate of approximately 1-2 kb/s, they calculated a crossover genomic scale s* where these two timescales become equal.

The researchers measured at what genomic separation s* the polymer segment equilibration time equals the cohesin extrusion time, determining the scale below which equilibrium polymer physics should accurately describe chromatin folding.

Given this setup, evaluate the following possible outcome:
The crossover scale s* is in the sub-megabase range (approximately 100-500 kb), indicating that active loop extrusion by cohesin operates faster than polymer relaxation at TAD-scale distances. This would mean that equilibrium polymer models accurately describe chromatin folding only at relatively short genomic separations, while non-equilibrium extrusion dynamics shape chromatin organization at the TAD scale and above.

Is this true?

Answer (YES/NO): NO